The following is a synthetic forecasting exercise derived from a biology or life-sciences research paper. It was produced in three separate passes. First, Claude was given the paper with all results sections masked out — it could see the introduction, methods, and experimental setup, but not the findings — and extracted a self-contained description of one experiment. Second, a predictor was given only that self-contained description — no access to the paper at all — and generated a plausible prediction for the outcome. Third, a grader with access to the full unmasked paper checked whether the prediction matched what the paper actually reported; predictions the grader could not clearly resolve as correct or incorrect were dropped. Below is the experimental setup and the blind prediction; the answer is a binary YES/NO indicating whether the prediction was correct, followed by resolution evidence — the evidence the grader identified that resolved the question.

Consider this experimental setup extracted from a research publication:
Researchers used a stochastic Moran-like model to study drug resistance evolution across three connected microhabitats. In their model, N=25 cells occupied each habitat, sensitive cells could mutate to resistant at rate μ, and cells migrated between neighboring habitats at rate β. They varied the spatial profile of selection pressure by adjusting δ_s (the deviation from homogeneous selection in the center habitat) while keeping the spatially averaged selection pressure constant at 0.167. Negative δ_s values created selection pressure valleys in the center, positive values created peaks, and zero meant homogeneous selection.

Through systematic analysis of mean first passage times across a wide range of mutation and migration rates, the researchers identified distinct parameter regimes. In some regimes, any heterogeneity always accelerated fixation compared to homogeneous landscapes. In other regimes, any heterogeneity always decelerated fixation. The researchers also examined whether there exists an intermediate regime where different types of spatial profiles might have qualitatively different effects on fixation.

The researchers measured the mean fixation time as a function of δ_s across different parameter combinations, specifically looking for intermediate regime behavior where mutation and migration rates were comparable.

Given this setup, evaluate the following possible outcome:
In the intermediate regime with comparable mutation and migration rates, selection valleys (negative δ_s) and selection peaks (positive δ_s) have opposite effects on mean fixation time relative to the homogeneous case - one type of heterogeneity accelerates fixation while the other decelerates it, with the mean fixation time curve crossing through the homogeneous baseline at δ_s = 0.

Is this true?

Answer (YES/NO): YES